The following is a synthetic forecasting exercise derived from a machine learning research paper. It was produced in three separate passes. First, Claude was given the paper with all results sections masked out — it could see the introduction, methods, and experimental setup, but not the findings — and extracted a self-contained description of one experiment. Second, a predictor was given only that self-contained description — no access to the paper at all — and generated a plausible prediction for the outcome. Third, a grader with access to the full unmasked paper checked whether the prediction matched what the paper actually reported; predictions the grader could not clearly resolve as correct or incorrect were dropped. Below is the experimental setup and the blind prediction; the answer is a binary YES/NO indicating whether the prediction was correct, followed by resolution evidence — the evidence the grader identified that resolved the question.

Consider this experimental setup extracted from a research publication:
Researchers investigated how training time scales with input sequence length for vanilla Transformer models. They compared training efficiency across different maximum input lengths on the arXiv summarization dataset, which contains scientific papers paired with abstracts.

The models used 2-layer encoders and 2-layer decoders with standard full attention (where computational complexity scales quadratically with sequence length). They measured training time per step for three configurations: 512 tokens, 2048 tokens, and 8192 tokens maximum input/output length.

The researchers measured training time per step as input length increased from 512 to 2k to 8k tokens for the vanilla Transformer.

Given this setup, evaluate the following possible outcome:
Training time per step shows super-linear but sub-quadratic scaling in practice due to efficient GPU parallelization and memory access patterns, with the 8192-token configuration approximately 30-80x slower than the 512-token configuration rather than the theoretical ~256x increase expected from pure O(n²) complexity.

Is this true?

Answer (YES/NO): YES